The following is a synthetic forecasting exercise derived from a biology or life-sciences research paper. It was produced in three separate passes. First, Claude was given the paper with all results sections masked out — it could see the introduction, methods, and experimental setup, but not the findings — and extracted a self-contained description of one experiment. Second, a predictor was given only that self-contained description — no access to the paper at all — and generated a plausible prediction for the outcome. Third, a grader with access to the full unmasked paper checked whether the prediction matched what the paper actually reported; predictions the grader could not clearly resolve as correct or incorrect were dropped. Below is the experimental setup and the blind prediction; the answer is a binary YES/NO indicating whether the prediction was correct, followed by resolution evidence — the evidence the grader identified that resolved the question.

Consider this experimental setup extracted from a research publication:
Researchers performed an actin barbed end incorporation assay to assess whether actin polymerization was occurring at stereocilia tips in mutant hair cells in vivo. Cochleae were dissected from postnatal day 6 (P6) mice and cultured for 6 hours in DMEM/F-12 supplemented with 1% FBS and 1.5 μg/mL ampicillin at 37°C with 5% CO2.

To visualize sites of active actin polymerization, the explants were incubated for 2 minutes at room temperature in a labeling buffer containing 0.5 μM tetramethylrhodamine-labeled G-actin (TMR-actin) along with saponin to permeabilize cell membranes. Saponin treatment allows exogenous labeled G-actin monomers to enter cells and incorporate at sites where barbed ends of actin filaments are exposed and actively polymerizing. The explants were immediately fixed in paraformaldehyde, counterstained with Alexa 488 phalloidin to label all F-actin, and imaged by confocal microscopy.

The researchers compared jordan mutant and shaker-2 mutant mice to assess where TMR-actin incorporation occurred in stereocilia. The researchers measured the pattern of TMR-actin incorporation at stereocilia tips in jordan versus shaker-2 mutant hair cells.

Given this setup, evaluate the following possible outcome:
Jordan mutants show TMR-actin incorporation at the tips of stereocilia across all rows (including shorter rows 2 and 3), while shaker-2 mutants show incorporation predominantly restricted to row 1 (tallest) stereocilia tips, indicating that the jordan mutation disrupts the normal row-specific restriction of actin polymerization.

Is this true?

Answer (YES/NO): NO